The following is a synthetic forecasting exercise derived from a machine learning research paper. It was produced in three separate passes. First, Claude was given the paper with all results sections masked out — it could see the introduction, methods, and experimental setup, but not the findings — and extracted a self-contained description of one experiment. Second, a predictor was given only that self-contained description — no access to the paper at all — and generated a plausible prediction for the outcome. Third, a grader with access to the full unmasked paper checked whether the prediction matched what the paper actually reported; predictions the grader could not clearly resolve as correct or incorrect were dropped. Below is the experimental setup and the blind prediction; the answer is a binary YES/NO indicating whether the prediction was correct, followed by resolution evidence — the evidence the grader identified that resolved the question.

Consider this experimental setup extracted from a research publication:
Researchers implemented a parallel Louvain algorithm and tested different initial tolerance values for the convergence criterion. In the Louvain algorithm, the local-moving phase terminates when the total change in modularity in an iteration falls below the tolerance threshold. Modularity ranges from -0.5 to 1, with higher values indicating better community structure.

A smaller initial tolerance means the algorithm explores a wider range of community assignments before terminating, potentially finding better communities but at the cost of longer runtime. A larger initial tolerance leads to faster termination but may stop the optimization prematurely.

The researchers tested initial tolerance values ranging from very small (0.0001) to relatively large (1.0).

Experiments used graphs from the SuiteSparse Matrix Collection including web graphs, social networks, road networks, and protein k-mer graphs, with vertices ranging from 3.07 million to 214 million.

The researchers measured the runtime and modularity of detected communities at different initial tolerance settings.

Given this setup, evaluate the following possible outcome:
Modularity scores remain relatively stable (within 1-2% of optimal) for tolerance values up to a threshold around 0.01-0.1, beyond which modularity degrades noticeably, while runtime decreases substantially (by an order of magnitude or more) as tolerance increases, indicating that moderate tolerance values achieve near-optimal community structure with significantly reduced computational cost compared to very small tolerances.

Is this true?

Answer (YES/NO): NO